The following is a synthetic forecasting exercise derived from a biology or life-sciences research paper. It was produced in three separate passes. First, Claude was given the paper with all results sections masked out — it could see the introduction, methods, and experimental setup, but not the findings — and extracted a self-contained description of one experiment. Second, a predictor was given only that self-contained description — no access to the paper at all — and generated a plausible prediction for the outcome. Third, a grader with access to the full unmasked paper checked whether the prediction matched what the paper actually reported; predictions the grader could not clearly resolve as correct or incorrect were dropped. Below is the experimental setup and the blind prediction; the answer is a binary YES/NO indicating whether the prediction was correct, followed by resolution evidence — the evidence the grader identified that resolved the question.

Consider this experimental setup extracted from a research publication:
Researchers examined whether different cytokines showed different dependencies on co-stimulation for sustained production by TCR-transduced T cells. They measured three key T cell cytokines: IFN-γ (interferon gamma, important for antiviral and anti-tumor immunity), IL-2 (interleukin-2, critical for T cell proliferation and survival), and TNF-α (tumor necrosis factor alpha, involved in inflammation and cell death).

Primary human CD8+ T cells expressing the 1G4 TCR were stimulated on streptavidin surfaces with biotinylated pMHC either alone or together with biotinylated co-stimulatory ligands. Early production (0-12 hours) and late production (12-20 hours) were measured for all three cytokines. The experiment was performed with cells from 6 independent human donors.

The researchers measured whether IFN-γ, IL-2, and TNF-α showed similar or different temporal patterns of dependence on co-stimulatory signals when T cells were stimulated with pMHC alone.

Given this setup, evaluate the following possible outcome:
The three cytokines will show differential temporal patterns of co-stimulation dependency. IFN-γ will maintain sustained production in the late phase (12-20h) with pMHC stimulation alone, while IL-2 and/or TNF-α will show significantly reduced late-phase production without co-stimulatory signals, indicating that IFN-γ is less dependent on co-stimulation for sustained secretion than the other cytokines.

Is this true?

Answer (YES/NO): NO